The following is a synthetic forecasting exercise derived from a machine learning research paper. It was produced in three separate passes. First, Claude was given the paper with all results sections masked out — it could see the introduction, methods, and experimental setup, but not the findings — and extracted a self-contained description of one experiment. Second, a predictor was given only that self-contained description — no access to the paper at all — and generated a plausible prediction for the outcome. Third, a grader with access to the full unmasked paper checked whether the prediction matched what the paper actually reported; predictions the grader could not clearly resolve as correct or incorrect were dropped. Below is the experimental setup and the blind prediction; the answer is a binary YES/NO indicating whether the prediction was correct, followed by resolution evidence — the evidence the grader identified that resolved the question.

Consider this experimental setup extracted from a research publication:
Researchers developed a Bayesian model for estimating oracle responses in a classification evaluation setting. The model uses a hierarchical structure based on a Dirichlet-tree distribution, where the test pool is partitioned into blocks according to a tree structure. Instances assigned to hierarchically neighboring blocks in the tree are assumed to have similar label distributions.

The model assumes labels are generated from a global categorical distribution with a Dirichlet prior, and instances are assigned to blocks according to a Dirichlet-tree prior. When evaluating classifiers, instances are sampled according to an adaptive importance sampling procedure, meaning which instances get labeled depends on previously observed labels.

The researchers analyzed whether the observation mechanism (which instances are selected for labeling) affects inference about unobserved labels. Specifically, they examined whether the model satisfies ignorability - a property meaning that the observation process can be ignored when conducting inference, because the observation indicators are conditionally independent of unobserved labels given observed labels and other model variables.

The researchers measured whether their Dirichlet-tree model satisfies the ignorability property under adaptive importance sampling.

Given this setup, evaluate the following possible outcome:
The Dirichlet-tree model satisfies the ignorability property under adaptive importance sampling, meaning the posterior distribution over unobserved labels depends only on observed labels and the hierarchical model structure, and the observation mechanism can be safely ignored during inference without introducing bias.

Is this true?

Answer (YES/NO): YES